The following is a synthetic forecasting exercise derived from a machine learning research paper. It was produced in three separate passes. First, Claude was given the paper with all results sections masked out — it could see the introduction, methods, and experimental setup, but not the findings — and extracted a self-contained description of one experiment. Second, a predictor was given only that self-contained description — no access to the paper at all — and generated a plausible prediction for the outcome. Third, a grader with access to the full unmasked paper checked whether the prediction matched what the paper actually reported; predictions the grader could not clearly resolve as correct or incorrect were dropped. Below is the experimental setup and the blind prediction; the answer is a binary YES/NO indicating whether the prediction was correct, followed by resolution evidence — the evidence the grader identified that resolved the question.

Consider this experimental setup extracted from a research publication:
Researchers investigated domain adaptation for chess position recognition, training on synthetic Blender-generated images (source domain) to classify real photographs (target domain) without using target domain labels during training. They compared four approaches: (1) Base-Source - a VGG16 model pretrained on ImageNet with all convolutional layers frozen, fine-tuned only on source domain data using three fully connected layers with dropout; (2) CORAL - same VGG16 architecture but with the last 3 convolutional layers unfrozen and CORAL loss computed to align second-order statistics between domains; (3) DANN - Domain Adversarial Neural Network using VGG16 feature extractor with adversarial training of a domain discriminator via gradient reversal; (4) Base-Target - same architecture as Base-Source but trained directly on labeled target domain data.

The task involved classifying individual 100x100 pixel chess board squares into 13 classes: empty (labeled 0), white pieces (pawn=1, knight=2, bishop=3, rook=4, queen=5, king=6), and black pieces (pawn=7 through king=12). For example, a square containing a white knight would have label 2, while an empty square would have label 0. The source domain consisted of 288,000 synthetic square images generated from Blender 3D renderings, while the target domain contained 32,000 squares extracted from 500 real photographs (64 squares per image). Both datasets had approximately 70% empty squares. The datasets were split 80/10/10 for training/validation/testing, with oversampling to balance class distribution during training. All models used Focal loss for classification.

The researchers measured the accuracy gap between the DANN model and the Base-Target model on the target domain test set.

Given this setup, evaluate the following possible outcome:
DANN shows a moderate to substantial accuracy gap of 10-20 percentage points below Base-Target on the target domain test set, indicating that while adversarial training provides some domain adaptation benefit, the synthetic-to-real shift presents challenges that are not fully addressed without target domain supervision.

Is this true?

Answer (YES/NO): NO